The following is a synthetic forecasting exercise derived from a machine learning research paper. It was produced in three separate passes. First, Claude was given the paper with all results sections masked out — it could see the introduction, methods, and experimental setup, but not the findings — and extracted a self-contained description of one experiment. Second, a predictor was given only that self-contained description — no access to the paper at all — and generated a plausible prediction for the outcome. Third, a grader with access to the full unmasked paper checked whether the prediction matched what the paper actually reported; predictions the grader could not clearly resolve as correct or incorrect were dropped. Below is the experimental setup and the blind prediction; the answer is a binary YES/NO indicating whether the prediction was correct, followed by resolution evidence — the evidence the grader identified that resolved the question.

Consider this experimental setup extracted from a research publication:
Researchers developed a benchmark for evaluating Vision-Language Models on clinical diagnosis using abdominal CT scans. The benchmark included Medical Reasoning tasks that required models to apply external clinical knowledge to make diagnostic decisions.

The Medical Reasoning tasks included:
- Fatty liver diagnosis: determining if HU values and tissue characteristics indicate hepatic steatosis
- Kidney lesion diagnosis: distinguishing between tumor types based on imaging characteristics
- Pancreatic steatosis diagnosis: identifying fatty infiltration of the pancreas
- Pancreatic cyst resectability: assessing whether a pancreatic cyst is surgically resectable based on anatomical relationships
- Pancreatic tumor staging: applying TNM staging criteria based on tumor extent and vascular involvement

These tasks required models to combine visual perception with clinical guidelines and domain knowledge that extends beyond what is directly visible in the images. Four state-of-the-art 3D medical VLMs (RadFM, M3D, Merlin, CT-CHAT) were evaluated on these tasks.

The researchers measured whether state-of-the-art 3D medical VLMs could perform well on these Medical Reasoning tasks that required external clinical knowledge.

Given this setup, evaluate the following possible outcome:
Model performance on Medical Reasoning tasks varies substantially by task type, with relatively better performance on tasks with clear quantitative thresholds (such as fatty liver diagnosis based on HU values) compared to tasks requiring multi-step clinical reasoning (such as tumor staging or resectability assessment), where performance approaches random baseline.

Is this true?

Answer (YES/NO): NO